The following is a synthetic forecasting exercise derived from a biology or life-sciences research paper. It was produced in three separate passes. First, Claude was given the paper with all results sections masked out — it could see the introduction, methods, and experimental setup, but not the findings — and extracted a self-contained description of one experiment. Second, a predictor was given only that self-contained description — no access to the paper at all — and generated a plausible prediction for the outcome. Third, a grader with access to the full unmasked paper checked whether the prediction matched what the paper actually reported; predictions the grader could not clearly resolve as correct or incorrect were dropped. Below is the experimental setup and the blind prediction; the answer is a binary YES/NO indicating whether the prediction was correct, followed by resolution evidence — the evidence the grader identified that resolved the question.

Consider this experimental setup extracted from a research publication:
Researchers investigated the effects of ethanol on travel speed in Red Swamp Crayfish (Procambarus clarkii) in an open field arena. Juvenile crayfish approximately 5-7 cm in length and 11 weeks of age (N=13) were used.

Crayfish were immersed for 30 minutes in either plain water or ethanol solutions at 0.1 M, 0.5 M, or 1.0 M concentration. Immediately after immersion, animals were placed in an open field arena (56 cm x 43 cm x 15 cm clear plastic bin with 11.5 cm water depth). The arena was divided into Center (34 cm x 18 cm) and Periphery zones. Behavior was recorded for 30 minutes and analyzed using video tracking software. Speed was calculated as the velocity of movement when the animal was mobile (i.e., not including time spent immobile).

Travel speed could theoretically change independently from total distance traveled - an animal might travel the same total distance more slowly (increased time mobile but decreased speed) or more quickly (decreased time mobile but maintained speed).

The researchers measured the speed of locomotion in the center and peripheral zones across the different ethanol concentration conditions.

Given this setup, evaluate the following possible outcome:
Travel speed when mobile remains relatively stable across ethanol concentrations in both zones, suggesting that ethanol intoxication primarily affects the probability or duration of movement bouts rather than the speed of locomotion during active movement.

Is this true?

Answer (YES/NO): NO